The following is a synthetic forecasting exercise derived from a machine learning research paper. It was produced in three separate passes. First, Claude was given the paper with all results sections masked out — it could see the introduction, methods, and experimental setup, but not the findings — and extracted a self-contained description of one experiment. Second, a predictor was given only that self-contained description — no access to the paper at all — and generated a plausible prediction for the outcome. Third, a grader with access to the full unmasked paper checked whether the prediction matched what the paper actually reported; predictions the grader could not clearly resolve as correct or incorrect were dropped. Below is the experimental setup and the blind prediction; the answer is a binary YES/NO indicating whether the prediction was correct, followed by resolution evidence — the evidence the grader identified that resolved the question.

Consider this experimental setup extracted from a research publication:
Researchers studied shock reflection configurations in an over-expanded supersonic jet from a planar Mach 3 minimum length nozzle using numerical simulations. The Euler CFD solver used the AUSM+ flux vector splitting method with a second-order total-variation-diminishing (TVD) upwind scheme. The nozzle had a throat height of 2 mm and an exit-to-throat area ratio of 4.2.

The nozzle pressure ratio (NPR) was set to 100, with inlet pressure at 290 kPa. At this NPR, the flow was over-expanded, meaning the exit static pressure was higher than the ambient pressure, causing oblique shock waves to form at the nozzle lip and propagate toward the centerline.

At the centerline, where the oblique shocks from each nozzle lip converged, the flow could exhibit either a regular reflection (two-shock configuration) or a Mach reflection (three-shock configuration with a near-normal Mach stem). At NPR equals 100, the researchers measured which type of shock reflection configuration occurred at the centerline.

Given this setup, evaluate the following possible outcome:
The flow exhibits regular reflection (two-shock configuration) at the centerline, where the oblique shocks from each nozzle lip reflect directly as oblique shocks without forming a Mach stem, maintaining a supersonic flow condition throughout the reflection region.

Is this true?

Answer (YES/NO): NO